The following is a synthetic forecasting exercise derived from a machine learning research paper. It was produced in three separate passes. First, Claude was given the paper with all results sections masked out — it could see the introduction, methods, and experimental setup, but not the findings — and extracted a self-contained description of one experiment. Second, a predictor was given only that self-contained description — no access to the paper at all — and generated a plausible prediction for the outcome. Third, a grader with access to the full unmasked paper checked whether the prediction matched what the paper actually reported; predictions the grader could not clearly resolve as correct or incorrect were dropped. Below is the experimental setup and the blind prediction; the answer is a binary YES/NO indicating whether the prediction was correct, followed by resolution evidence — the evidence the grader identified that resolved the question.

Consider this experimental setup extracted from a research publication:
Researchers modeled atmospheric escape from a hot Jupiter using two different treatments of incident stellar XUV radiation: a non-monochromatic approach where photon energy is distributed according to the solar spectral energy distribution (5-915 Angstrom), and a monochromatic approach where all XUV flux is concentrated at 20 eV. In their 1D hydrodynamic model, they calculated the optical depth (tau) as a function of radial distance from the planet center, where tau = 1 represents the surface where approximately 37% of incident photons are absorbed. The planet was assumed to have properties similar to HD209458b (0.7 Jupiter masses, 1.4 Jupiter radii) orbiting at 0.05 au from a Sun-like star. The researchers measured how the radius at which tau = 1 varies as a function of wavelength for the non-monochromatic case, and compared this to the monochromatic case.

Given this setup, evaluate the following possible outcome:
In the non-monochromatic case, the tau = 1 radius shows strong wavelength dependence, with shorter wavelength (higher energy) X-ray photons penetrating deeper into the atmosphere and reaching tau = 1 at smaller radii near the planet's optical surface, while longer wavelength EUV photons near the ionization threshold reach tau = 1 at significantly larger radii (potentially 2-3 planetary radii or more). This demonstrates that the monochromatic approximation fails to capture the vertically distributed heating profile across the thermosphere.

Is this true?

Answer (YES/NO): NO